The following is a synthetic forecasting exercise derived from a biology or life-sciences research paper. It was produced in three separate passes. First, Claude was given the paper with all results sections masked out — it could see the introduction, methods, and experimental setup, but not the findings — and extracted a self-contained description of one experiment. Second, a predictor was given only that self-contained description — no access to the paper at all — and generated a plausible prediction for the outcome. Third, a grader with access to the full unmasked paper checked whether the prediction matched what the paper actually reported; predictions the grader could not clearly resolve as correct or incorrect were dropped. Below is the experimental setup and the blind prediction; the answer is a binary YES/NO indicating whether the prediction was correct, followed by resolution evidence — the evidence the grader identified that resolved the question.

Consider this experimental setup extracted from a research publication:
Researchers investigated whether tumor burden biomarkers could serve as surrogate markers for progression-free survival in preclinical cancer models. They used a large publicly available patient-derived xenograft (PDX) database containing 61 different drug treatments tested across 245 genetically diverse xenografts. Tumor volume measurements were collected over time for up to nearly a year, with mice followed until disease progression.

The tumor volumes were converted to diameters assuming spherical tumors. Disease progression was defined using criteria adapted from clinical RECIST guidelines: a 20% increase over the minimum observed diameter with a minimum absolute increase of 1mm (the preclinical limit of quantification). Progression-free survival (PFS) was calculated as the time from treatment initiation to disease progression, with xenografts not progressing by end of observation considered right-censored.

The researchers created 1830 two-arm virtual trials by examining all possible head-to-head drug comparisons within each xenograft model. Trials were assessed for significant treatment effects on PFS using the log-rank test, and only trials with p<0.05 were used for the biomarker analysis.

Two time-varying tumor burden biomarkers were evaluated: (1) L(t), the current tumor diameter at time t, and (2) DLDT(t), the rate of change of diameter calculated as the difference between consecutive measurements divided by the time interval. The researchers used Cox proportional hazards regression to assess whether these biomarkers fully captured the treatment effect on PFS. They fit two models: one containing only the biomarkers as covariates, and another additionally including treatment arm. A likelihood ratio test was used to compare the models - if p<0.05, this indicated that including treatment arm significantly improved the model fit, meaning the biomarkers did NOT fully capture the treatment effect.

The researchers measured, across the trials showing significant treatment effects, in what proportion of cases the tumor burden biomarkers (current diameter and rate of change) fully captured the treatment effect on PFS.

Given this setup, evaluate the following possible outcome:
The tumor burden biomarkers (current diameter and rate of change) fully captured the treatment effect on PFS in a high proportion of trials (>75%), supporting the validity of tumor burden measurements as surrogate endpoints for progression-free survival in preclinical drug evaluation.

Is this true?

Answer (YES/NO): NO